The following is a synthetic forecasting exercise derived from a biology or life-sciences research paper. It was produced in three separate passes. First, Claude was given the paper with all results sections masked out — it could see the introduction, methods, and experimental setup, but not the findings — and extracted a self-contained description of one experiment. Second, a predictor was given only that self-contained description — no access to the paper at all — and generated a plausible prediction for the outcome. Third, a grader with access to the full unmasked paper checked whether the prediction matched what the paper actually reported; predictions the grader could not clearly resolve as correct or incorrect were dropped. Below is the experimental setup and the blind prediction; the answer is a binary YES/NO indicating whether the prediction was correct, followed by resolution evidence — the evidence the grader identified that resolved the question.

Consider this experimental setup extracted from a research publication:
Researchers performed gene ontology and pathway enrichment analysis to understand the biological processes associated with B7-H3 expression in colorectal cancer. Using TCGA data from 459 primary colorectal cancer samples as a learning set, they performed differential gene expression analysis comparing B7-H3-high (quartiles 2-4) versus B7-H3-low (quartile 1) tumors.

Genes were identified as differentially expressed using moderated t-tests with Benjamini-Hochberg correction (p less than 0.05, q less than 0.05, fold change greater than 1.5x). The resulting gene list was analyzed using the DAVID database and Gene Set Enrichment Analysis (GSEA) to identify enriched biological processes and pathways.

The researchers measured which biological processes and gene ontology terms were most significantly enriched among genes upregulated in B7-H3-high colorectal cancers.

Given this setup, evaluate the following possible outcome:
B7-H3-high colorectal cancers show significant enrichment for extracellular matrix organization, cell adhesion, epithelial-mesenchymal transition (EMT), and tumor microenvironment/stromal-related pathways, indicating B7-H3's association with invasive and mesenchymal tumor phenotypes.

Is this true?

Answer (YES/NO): YES